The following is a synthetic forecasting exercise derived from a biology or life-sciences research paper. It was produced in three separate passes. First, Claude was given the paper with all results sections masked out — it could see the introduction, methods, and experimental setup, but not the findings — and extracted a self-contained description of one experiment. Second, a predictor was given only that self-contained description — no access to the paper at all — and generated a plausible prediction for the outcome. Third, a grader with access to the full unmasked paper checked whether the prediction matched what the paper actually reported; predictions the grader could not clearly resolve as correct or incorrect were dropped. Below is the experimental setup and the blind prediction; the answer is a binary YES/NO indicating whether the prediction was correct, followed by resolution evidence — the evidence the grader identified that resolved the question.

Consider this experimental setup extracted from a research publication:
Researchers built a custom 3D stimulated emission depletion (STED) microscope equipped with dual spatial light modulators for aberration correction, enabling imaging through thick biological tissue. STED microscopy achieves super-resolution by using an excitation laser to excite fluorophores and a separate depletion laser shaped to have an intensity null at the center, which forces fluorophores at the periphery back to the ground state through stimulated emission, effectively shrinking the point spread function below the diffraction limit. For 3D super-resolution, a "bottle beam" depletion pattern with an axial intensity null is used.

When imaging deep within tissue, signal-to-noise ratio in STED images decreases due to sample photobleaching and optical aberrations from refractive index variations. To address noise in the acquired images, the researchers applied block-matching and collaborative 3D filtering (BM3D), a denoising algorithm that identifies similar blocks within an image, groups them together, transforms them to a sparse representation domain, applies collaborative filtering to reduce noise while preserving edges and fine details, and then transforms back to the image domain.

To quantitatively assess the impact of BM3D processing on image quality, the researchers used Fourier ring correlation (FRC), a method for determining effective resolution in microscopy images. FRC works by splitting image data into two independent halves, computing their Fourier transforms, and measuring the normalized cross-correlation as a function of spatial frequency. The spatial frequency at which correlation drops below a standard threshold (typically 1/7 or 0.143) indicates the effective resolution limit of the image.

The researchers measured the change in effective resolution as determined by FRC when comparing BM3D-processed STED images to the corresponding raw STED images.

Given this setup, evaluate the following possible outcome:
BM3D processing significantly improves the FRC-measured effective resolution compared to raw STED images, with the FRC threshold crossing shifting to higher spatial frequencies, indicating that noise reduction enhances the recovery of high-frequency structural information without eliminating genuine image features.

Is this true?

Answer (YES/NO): YES